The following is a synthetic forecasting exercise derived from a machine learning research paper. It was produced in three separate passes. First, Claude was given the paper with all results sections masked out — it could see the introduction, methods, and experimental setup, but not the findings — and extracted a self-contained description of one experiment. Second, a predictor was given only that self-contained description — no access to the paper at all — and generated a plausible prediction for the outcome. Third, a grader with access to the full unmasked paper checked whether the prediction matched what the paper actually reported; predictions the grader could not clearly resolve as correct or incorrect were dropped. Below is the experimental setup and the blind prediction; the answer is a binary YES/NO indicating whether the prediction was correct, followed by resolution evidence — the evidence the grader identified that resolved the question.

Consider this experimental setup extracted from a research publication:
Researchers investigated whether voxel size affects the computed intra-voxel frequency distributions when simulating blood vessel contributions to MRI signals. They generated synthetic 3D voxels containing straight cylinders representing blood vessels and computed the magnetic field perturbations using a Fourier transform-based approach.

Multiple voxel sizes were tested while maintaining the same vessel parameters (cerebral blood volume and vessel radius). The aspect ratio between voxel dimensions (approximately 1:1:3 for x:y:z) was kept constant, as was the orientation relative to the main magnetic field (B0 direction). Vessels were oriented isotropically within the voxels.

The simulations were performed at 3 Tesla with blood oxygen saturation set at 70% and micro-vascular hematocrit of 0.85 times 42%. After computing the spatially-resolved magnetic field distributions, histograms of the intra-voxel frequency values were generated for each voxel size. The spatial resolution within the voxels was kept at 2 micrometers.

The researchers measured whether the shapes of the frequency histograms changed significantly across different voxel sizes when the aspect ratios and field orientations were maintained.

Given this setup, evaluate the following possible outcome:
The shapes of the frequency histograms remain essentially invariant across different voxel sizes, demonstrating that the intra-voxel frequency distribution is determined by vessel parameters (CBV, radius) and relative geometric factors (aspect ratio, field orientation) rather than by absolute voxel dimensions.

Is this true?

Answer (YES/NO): YES